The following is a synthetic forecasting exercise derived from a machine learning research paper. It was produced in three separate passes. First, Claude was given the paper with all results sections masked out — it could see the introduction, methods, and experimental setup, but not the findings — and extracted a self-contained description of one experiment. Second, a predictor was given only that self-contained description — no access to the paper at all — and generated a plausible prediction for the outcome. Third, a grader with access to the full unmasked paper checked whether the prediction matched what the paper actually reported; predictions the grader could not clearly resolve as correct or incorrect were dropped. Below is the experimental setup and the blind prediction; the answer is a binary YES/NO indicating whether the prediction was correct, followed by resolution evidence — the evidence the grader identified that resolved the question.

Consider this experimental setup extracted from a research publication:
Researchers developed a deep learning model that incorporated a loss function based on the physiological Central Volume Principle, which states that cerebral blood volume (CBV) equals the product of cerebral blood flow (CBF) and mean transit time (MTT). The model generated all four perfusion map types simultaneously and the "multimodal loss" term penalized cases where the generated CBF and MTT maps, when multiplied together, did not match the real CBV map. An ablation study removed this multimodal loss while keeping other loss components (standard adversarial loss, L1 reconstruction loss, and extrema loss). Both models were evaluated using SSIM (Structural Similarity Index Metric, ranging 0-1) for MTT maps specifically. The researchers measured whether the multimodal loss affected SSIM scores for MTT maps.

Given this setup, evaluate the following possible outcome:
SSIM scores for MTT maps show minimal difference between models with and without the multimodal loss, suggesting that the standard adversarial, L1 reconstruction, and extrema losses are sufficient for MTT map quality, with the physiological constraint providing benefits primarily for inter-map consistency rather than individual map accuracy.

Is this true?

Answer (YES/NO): YES